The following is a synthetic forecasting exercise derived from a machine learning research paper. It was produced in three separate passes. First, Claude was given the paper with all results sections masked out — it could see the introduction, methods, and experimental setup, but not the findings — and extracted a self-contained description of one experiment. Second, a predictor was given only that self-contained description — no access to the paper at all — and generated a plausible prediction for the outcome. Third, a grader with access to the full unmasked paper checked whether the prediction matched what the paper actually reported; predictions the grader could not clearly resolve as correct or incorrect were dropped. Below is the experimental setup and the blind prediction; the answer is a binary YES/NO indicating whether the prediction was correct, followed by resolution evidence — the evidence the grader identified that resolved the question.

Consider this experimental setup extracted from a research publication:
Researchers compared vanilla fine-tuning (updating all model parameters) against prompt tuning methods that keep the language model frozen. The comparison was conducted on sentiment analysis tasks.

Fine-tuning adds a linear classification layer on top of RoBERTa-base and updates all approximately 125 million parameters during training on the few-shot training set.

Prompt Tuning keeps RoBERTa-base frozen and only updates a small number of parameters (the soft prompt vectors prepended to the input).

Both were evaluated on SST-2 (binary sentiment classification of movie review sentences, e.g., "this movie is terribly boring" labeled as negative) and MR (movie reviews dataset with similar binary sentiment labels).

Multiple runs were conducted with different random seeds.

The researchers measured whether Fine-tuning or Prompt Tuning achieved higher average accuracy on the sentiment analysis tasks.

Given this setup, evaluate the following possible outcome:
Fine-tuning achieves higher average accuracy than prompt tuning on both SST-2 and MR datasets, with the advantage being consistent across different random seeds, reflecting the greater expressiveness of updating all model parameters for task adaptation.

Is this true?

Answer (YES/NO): YES